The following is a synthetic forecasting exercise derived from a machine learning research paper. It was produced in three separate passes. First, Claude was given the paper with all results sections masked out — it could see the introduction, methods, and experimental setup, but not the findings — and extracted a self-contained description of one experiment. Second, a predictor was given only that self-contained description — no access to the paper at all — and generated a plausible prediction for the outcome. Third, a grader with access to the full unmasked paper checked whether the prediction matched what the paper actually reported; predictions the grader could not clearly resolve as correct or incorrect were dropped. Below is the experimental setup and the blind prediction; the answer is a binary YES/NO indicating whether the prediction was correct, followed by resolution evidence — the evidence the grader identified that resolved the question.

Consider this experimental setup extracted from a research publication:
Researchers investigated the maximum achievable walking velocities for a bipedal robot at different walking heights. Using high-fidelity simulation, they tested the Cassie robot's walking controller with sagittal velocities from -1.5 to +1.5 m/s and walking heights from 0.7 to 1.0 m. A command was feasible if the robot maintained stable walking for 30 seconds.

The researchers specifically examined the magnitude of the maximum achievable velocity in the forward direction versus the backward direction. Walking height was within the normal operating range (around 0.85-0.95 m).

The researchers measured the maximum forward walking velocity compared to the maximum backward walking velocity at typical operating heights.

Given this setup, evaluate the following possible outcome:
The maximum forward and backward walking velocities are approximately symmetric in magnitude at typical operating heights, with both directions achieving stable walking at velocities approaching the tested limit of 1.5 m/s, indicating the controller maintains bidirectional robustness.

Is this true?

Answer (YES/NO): NO